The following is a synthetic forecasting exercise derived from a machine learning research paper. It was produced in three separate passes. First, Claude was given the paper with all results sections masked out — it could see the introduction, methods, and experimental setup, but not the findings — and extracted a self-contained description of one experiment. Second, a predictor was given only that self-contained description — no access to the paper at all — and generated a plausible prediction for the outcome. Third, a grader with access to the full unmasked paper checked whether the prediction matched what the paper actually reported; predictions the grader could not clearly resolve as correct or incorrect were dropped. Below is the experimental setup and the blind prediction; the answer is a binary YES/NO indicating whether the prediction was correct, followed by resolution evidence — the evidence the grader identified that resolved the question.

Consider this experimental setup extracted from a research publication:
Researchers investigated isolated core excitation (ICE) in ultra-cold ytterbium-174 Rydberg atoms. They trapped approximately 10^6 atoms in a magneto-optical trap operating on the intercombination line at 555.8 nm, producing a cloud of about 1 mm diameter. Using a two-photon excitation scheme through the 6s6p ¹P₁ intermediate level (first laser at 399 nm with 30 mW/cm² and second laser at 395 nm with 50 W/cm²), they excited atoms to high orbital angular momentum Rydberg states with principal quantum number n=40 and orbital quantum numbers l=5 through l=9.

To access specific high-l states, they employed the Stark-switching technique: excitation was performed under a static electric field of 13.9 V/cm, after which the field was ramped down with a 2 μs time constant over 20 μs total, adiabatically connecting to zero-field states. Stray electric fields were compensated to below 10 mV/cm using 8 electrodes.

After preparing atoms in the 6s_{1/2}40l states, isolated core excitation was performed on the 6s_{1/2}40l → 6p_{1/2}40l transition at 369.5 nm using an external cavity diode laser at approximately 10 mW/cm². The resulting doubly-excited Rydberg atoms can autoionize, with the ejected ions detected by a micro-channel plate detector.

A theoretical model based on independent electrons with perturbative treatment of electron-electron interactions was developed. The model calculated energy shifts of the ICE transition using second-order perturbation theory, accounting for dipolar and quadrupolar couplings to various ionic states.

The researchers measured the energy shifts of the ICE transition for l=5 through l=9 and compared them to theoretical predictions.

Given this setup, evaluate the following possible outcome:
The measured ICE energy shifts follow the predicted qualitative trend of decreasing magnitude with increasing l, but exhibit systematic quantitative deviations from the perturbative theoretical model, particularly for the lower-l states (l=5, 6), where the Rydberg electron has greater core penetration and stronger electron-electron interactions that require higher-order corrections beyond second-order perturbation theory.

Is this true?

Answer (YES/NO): NO